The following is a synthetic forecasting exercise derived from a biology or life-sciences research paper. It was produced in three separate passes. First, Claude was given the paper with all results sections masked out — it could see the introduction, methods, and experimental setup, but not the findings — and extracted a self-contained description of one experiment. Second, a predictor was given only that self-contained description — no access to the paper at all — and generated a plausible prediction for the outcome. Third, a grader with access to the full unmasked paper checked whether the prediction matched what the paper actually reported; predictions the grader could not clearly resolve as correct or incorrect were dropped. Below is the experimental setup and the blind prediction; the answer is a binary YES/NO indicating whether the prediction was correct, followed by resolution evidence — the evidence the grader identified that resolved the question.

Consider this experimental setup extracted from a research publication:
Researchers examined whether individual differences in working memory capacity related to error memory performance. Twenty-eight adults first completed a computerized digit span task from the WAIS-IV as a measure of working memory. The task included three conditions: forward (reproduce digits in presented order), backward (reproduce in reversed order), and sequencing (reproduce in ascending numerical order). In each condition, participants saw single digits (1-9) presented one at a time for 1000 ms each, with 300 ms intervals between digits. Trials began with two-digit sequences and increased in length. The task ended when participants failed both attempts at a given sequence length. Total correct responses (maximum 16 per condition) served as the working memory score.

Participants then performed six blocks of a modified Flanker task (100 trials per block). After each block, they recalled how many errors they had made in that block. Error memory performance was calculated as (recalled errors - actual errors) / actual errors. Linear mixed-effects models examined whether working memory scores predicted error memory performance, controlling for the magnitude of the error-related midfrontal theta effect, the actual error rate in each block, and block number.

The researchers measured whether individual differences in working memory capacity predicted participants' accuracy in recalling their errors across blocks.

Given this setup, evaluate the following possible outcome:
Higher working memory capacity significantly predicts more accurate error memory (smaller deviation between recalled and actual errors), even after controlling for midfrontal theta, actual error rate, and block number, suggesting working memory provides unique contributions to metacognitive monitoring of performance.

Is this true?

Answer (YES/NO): NO